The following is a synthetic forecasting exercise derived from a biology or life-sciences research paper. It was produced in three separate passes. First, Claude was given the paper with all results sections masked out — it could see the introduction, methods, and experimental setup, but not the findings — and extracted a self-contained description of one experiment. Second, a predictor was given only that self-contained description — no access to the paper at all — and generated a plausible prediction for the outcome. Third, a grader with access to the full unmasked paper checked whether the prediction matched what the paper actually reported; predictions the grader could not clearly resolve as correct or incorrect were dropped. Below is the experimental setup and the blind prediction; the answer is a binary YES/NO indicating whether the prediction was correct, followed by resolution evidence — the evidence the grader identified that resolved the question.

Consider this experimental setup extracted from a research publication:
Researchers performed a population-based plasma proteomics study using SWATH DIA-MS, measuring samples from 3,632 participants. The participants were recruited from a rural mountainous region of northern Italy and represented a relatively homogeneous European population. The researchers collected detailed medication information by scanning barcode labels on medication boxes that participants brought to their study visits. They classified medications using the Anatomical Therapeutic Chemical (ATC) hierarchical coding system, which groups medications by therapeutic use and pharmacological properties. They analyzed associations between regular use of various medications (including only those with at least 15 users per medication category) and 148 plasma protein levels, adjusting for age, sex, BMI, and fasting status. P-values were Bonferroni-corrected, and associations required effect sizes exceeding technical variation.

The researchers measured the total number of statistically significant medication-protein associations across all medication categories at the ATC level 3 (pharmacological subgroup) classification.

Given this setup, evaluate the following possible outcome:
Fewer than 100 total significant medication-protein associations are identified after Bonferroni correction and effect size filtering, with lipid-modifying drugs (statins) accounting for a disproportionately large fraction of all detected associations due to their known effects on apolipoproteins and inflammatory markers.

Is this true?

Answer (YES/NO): NO